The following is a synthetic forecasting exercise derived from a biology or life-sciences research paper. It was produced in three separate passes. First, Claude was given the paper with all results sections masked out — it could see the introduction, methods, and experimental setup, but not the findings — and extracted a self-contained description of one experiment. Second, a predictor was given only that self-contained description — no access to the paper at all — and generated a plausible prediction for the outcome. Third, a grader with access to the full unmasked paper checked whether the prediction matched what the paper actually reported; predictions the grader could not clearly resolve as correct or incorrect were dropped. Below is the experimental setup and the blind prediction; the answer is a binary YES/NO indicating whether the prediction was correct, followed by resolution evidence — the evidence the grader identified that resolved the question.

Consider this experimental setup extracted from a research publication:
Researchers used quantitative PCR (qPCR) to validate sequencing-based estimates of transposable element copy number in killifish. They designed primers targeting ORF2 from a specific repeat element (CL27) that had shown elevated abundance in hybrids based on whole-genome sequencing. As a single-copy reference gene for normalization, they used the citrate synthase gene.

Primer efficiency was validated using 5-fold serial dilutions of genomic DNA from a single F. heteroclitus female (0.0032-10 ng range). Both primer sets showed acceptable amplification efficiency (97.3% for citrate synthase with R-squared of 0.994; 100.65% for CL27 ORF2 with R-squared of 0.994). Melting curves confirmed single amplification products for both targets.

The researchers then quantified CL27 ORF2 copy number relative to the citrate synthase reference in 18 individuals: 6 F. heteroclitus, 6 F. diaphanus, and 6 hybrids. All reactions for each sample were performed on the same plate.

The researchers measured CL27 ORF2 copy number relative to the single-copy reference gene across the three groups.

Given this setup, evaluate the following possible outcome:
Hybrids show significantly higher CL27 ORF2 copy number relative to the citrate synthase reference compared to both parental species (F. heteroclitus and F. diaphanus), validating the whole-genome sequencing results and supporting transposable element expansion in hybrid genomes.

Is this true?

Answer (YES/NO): YES